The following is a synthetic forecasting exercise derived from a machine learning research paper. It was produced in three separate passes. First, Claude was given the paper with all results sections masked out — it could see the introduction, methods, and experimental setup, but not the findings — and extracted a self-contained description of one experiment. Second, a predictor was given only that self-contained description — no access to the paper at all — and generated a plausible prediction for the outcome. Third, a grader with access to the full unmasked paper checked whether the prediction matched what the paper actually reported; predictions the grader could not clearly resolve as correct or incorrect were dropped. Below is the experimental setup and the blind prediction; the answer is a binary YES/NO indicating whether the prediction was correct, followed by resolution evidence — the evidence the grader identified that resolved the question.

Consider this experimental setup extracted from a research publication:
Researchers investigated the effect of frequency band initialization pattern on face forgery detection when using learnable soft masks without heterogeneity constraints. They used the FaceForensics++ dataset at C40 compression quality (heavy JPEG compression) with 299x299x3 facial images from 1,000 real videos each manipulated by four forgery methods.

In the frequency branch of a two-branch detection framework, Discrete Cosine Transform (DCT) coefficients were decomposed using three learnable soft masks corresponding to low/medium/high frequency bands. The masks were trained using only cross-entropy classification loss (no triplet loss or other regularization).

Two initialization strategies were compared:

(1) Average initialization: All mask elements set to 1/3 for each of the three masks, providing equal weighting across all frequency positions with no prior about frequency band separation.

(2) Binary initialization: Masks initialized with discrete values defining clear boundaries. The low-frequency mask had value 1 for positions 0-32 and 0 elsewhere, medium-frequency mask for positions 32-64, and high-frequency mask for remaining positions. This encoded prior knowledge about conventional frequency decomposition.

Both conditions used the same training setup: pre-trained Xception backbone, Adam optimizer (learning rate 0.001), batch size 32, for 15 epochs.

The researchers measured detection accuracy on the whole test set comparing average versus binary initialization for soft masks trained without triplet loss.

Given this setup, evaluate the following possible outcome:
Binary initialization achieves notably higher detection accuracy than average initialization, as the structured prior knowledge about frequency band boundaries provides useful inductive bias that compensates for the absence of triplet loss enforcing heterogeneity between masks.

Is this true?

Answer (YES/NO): YES